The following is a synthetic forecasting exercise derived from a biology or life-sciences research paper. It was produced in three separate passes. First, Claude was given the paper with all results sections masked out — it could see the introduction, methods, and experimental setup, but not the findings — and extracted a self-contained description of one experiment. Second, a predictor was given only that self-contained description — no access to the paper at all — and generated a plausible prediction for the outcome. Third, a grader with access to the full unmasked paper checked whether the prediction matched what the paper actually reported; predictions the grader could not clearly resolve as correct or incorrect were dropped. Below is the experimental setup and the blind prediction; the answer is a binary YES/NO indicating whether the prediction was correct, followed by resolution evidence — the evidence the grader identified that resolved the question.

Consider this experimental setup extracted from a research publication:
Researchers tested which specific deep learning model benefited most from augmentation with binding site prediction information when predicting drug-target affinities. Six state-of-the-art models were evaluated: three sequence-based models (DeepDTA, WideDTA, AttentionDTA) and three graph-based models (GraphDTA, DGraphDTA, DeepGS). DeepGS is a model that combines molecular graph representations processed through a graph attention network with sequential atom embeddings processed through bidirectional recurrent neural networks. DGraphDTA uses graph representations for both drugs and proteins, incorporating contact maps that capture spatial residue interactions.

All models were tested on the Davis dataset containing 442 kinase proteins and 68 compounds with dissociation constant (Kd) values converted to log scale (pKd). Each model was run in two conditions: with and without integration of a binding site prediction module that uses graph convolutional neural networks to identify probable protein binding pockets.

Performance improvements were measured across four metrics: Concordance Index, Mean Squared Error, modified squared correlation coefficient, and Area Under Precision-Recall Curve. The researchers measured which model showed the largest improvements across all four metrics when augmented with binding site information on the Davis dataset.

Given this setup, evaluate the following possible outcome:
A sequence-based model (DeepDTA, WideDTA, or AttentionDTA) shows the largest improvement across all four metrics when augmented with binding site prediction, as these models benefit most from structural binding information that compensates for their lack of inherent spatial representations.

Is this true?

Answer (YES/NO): NO